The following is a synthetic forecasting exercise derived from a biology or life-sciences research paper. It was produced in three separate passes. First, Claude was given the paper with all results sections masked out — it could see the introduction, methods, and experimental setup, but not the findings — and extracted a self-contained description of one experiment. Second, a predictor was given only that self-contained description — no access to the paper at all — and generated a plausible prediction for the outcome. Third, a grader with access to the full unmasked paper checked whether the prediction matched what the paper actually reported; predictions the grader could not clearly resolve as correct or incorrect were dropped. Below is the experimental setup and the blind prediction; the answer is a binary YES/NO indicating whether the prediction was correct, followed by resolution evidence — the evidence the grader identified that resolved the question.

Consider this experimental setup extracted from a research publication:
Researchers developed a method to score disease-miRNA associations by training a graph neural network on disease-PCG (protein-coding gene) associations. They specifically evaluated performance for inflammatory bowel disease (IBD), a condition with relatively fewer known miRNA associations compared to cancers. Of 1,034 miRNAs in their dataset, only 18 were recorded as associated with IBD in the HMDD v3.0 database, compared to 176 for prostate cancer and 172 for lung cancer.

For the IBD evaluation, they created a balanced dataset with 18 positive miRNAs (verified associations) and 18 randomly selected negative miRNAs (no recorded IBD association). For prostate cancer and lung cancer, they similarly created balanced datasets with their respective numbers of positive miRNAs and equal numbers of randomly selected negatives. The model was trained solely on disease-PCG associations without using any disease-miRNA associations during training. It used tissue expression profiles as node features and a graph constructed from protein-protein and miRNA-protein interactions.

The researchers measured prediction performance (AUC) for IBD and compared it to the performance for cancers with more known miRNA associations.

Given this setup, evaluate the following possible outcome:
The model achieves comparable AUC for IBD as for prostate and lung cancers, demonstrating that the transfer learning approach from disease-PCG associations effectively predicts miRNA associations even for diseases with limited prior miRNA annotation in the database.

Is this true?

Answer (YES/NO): NO